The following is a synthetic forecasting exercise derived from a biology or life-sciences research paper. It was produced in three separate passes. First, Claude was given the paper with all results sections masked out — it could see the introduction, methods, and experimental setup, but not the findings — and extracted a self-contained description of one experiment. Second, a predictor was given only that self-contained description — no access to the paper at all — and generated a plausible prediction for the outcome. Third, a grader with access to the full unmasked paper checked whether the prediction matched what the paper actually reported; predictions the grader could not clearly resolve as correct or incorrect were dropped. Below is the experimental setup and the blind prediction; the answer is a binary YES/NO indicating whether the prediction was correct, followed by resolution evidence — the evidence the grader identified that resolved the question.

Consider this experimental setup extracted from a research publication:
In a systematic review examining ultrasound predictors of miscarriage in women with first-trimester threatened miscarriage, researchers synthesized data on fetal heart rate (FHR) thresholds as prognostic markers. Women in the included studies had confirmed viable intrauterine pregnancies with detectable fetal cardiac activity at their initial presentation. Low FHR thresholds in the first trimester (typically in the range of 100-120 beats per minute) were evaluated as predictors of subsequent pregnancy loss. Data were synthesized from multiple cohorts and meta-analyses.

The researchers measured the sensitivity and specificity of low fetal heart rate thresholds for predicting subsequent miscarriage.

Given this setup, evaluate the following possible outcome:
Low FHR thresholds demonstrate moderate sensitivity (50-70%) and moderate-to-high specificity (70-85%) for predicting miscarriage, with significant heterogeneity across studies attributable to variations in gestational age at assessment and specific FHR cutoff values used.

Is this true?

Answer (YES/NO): NO